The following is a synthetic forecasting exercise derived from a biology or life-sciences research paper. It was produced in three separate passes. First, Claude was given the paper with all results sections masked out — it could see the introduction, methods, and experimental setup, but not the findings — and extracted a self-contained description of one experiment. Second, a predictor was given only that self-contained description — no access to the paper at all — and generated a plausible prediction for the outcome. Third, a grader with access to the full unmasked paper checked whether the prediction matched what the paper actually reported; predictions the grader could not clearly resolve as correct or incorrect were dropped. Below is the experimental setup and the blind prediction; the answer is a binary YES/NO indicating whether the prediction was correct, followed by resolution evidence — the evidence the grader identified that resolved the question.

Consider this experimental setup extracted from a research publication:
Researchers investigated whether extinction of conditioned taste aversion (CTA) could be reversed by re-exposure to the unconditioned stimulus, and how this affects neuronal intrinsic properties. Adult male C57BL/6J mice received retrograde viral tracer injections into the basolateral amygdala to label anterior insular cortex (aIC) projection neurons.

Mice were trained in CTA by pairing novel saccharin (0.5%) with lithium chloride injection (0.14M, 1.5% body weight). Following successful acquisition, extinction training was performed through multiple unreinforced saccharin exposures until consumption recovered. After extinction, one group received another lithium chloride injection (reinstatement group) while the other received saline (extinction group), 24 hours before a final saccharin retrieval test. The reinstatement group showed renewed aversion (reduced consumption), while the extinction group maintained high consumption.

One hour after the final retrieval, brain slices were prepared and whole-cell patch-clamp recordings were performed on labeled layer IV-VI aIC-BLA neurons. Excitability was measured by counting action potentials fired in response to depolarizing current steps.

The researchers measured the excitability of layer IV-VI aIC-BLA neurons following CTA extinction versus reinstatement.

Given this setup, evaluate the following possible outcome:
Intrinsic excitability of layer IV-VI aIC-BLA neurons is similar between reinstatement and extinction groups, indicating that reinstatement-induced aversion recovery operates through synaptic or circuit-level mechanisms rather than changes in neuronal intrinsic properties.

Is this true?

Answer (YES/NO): NO